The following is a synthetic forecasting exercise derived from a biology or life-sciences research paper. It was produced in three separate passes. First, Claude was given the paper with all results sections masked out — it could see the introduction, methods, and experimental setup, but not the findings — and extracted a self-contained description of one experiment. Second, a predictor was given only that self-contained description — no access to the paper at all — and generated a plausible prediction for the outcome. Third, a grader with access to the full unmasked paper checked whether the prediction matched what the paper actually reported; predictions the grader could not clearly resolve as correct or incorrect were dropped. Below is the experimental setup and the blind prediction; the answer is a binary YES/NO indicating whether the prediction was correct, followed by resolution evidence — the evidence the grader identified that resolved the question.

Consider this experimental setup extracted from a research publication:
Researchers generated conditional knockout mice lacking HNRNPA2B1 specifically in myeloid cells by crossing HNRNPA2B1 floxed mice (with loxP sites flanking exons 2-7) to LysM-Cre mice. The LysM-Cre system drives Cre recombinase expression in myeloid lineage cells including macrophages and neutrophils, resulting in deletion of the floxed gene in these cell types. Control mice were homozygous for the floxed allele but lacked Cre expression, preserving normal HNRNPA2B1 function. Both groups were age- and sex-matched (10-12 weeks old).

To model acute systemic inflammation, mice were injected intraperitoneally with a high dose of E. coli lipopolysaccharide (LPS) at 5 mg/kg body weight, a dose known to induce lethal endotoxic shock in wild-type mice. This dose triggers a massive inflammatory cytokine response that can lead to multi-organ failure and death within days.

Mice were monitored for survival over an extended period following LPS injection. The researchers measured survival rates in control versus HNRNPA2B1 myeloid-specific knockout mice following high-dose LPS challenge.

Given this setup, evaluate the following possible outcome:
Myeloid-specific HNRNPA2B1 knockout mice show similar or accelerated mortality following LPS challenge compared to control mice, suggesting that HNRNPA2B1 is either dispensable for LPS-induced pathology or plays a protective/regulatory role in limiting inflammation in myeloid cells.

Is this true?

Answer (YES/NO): NO